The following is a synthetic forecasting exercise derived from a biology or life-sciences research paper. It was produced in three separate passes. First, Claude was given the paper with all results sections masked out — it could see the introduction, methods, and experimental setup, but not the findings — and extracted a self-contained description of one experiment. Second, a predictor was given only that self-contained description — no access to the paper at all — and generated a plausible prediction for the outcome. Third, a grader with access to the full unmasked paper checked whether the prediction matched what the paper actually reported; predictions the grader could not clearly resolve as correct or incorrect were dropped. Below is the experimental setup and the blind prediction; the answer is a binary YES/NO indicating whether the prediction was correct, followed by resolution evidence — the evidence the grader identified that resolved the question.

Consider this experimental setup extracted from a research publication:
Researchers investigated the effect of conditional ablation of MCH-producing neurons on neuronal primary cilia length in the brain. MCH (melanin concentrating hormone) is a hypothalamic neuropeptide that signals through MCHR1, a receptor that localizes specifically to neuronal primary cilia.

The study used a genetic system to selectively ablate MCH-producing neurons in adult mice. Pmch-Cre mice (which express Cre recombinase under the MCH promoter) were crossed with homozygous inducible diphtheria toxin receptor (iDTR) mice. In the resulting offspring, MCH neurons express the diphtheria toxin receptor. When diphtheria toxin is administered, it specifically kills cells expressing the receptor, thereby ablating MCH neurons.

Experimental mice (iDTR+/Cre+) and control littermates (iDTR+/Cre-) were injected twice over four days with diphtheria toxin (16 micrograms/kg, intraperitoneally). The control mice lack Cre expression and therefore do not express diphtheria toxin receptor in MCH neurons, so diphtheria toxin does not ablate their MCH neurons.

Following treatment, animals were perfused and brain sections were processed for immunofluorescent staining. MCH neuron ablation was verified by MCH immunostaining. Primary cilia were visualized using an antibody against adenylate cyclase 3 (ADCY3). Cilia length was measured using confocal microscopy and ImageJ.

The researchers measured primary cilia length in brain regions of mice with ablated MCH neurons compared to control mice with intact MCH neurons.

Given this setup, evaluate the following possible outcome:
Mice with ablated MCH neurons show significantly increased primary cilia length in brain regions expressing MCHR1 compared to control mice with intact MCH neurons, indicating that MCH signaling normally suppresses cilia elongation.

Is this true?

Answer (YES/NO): YES